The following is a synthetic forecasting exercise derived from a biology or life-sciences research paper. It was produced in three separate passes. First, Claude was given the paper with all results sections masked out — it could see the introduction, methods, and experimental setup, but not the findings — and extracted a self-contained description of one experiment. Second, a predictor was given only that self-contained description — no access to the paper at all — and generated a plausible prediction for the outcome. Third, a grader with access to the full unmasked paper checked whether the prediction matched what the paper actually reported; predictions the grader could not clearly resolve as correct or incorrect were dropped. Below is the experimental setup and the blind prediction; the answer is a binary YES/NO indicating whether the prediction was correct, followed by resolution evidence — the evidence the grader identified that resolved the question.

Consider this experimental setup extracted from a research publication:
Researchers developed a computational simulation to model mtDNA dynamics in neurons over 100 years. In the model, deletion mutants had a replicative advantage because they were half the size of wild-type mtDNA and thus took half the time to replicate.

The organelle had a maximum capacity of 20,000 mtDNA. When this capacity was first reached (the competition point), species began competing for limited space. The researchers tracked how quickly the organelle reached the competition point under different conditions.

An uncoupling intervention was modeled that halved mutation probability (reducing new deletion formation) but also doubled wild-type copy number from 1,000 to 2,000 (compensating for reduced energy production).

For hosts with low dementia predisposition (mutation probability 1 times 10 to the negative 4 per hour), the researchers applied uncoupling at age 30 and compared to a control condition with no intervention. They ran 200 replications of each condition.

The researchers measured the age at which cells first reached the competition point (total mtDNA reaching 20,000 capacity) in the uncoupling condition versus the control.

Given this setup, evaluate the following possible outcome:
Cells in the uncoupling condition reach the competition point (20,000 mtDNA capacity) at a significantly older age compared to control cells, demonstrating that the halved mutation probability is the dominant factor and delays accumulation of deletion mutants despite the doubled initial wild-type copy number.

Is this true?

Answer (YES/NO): NO